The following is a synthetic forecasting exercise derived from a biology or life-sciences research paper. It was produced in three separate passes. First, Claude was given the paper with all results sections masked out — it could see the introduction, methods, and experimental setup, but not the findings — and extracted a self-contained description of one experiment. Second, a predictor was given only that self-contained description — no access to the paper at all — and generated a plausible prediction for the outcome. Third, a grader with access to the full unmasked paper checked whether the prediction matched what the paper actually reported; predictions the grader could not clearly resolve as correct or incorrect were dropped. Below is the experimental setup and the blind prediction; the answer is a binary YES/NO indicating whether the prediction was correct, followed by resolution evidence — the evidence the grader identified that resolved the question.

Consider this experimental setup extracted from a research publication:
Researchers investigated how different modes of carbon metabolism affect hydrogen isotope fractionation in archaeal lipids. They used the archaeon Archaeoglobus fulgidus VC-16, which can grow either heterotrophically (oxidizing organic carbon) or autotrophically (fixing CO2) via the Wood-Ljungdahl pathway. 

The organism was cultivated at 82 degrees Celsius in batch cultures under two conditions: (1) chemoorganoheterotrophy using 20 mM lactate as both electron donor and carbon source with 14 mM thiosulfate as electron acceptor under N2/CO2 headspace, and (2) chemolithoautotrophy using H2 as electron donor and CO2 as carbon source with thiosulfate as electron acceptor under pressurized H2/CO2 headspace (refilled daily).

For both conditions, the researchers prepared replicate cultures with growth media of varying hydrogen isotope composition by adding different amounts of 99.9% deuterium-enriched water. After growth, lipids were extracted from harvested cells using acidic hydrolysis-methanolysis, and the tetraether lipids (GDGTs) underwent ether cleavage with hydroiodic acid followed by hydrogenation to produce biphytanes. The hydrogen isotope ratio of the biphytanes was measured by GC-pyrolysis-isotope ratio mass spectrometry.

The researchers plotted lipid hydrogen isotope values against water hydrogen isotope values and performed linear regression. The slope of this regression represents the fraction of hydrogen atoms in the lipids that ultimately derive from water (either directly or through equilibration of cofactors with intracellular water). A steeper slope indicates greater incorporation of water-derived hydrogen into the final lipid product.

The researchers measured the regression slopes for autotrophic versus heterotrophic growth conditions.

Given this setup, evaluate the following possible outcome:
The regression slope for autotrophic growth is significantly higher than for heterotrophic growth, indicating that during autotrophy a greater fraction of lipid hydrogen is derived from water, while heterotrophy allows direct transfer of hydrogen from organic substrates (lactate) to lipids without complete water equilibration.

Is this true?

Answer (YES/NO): YES